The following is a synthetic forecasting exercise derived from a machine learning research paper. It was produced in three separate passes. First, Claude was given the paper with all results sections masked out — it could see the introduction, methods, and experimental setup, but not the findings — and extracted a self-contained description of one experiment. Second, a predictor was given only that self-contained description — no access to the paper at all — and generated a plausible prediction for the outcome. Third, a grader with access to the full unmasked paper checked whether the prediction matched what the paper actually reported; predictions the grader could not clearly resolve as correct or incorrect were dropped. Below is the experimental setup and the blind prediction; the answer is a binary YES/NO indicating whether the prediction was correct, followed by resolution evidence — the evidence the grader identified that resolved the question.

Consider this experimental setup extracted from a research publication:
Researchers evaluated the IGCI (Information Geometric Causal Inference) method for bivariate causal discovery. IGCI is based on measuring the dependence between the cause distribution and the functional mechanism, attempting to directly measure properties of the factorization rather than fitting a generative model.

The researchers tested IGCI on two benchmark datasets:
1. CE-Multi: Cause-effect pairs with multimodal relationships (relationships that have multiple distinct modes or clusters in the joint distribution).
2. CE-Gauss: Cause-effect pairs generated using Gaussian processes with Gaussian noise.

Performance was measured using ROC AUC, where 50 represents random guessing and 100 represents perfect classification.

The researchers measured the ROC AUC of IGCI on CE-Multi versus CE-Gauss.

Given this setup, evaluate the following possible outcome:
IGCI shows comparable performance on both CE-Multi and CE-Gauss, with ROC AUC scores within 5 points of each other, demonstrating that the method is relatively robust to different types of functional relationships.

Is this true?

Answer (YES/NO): NO